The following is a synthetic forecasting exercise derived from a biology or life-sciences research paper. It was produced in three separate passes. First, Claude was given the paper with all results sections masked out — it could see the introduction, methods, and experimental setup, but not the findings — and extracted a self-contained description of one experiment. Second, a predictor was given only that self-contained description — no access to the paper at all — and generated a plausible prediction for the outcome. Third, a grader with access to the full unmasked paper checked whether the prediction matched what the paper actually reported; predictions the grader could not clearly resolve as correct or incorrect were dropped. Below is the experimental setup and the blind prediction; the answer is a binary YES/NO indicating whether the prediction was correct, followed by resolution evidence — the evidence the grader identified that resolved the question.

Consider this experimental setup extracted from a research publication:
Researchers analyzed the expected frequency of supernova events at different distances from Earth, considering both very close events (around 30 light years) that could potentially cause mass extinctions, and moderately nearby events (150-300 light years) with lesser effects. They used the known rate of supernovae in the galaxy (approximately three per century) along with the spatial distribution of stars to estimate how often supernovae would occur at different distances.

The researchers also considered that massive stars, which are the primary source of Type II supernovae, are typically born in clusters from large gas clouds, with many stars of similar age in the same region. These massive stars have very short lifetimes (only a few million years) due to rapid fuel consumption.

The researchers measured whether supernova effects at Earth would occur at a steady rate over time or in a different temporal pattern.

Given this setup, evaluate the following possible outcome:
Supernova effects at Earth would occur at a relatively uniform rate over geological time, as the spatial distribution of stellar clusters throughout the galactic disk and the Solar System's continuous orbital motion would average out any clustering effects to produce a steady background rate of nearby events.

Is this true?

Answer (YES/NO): NO